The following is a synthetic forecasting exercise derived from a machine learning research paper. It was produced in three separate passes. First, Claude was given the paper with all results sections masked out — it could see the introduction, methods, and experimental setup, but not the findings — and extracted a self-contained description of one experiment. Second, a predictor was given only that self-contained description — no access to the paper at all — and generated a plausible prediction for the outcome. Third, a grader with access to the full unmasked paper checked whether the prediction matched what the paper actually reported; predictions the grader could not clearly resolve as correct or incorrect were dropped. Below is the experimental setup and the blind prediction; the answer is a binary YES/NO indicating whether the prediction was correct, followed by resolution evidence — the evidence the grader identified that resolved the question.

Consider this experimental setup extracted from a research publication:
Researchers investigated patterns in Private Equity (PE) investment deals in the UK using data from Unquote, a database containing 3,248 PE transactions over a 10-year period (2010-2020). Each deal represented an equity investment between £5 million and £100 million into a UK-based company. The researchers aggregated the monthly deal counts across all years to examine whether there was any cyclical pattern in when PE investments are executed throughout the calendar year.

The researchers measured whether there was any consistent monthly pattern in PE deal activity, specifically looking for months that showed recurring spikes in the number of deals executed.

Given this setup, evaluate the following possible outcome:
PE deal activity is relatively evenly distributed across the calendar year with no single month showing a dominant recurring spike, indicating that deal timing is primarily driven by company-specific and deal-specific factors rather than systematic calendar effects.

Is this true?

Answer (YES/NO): NO